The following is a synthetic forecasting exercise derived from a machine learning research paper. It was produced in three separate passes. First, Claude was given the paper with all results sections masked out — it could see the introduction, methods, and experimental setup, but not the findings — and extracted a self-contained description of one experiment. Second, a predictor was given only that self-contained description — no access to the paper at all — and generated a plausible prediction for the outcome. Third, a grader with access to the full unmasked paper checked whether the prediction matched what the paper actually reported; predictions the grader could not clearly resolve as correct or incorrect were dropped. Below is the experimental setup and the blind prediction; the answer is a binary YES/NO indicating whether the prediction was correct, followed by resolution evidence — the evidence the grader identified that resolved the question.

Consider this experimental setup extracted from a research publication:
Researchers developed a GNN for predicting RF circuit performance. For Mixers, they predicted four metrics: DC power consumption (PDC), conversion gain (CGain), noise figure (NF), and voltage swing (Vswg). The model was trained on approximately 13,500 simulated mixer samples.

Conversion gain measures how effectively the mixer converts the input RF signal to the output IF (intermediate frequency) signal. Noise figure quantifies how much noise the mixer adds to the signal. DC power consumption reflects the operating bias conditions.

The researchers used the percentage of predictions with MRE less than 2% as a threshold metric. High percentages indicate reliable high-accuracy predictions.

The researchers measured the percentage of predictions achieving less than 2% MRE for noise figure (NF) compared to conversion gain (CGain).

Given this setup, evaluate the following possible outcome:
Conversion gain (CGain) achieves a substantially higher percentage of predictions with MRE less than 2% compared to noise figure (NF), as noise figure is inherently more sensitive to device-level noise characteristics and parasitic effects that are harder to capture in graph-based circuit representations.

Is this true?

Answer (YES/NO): NO